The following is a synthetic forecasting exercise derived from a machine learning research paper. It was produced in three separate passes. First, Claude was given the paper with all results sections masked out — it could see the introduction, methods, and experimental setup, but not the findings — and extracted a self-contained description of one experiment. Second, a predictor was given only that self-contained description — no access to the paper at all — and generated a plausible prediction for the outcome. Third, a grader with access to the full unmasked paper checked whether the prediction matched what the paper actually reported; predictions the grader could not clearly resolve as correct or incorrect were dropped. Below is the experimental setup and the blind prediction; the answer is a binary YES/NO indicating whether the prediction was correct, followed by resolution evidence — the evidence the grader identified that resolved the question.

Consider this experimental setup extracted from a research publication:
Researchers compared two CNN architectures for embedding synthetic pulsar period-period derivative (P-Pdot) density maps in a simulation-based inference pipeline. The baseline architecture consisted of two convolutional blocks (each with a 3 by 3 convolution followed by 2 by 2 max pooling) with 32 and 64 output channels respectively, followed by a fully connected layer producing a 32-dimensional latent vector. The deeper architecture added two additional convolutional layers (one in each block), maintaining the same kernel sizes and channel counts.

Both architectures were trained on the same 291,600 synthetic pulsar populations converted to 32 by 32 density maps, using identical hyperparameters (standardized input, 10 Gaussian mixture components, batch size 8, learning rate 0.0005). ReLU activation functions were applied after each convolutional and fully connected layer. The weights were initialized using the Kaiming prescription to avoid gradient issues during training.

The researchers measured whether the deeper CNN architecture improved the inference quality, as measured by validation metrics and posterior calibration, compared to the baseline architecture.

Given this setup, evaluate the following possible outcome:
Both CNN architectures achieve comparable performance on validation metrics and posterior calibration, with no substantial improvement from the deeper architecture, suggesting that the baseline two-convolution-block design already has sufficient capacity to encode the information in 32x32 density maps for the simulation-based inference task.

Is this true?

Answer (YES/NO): YES